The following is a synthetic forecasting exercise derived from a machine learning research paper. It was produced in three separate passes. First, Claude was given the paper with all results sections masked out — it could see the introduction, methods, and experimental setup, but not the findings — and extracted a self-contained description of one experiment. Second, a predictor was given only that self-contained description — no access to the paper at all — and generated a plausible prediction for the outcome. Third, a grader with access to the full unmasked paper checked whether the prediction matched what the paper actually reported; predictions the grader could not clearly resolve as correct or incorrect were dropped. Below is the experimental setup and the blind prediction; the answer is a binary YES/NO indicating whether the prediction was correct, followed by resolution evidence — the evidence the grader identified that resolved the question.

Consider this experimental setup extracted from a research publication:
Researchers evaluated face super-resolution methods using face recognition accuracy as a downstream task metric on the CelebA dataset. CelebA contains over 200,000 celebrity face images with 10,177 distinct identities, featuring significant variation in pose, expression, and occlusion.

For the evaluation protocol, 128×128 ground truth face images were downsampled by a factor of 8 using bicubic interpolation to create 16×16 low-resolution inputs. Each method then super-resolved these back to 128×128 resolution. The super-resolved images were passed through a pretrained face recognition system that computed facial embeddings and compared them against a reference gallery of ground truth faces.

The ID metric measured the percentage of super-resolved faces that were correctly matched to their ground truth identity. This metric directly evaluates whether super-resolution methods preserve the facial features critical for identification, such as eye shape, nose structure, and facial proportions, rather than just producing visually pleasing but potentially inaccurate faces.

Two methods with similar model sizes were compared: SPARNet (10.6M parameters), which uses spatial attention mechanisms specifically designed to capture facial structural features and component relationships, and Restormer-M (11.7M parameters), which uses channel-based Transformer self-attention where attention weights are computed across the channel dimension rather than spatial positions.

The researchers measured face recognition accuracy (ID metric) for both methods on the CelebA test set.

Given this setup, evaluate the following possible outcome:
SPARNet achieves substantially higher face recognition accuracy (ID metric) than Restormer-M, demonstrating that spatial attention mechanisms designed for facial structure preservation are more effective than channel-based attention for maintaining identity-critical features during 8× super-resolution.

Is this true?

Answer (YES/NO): NO